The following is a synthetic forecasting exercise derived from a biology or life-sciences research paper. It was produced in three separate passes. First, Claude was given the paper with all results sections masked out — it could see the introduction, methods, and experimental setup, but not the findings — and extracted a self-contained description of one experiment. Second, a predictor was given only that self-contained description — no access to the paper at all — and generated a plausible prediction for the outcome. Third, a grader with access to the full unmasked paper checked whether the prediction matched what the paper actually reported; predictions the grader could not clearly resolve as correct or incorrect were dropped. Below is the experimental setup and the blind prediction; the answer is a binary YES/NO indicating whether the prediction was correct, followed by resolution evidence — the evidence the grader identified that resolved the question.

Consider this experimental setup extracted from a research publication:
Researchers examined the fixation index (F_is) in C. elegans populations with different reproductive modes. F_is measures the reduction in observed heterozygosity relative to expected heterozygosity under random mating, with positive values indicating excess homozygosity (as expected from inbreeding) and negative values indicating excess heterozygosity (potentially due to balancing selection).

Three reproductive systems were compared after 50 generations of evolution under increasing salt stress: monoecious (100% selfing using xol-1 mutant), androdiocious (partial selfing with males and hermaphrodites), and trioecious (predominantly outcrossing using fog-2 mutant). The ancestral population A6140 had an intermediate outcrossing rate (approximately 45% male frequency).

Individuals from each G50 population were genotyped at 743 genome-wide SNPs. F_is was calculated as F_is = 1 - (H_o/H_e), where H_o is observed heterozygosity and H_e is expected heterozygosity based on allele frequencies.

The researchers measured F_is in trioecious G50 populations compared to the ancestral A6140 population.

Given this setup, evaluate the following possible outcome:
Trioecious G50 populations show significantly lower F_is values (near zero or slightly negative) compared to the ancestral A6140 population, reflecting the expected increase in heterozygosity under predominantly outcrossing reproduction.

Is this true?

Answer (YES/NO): NO